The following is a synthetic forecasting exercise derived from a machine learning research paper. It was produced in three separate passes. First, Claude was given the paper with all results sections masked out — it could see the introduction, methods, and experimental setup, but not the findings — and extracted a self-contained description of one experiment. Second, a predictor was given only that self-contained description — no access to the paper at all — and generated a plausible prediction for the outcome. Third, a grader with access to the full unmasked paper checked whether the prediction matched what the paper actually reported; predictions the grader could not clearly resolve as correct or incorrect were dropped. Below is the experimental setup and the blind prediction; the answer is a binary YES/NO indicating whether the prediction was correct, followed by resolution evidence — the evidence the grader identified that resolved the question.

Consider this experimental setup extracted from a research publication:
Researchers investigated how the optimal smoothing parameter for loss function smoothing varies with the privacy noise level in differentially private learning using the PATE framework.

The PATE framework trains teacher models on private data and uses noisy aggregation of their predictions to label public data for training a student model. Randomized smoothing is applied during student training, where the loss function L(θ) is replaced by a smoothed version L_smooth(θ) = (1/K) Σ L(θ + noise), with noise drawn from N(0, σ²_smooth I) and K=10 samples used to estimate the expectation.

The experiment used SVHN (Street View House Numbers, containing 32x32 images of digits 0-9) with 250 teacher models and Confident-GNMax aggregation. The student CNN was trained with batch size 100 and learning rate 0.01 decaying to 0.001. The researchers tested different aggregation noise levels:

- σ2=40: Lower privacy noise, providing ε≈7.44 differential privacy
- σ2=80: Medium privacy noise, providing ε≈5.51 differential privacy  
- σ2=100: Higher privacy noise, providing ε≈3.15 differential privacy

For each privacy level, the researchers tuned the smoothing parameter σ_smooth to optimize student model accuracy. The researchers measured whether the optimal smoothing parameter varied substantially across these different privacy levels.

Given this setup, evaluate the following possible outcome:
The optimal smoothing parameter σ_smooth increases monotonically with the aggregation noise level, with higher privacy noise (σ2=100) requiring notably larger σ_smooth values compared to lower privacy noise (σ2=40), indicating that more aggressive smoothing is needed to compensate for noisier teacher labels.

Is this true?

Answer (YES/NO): NO